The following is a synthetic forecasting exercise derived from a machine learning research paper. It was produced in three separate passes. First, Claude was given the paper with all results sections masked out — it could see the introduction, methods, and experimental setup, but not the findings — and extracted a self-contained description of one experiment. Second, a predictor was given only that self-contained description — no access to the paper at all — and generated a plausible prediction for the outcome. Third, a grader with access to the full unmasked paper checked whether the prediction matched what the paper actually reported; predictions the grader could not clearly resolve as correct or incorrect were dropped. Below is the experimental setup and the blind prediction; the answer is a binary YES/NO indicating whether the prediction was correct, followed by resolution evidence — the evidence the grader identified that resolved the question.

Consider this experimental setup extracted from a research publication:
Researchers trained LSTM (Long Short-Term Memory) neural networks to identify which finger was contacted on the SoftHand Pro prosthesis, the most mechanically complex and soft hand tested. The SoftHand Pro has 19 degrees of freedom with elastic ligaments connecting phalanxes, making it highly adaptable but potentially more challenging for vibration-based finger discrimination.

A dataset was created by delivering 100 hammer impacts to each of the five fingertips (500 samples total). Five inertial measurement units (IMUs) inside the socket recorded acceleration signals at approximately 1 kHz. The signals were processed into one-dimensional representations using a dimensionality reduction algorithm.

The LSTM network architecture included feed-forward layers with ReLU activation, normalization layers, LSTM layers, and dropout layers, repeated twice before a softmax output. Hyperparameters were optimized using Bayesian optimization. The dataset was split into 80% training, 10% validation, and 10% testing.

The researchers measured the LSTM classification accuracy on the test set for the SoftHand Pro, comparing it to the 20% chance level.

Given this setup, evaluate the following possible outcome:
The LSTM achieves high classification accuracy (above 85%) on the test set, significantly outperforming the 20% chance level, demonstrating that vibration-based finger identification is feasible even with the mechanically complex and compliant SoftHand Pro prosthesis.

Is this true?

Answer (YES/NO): NO